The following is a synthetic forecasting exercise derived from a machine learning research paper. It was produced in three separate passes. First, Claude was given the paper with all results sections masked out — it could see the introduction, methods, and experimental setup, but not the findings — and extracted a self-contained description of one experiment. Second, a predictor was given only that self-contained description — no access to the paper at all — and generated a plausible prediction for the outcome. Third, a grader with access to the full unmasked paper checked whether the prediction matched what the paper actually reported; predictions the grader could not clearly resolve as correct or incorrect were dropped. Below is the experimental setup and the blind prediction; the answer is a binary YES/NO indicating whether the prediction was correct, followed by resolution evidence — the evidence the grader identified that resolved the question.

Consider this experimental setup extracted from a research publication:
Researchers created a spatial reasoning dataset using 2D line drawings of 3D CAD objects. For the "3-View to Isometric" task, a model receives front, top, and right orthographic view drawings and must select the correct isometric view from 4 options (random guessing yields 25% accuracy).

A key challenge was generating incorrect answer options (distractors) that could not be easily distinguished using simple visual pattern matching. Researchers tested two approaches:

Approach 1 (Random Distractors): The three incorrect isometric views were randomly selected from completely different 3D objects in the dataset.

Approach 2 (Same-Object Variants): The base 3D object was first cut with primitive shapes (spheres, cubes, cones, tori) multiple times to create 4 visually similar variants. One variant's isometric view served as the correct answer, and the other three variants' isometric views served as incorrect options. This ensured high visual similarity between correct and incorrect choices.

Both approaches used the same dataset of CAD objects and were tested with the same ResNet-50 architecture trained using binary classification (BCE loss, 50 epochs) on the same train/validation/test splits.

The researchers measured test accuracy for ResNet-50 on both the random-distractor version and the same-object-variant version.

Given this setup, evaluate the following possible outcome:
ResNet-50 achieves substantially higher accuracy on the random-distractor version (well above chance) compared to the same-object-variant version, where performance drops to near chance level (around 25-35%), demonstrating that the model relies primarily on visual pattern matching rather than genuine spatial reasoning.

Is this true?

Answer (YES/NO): YES